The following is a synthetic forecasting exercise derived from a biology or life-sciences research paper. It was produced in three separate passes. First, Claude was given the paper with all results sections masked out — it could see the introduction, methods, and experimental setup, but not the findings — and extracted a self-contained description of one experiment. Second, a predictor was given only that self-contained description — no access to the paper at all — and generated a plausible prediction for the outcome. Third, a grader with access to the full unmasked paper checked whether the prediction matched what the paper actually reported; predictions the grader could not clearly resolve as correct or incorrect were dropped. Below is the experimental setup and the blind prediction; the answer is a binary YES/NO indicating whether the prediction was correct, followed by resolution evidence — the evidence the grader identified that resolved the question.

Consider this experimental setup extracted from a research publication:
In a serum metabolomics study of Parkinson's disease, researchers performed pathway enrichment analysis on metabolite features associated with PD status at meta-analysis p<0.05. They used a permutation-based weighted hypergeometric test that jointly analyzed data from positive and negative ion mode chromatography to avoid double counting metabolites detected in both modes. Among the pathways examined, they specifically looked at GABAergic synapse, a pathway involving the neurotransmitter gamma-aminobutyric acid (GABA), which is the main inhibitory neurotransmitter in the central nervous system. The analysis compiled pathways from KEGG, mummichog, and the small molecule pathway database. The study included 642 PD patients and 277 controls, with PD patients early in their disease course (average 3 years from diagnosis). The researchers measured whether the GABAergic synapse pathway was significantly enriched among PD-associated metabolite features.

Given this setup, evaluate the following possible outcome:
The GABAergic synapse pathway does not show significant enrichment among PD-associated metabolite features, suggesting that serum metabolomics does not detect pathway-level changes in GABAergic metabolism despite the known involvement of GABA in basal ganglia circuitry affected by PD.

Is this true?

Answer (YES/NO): NO